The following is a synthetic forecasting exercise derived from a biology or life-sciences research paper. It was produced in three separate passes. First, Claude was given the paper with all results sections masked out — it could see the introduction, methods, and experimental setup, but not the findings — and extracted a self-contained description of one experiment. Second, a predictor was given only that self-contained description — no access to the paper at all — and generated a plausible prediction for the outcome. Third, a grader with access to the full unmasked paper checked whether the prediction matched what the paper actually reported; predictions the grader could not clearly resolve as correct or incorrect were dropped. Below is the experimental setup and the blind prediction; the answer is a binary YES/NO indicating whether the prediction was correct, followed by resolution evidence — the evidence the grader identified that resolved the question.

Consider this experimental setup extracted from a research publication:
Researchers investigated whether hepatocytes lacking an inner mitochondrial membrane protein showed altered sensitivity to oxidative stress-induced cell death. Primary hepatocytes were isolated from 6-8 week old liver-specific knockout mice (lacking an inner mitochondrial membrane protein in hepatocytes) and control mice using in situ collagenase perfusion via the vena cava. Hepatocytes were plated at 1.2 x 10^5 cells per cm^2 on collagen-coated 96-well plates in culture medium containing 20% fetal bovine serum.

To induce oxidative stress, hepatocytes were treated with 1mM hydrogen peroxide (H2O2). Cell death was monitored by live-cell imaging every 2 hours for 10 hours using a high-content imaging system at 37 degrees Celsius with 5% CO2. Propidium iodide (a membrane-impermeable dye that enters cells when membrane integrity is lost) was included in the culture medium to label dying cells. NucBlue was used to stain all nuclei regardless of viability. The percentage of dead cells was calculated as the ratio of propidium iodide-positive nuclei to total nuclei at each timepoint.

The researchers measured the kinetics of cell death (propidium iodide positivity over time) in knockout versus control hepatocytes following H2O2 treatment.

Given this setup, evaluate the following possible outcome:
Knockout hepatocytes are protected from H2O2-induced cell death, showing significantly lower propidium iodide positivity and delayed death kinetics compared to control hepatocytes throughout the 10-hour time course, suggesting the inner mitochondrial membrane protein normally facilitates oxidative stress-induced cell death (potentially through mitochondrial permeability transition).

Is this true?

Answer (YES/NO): YES